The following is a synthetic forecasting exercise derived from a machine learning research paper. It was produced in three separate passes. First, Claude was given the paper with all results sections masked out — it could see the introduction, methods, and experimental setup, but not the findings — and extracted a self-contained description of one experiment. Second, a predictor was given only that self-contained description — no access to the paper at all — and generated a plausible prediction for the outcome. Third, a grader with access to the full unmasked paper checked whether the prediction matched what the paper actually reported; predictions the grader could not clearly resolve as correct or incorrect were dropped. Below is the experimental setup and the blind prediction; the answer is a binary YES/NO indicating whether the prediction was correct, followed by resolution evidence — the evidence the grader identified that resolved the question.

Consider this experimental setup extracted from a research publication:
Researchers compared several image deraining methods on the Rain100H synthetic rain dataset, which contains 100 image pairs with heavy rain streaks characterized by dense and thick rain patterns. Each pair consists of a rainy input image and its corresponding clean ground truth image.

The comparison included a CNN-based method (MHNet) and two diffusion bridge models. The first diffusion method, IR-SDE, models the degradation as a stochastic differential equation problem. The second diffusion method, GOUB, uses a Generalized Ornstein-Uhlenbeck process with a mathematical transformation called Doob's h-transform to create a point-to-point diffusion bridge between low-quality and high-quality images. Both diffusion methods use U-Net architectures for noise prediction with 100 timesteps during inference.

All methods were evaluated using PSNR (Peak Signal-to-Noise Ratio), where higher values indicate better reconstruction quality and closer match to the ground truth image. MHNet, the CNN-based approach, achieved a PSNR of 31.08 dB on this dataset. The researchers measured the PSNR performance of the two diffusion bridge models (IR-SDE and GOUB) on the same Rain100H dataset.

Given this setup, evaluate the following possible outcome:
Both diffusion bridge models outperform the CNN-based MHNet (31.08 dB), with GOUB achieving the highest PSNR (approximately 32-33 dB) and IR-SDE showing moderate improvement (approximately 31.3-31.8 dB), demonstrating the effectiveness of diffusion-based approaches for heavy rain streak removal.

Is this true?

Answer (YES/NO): YES